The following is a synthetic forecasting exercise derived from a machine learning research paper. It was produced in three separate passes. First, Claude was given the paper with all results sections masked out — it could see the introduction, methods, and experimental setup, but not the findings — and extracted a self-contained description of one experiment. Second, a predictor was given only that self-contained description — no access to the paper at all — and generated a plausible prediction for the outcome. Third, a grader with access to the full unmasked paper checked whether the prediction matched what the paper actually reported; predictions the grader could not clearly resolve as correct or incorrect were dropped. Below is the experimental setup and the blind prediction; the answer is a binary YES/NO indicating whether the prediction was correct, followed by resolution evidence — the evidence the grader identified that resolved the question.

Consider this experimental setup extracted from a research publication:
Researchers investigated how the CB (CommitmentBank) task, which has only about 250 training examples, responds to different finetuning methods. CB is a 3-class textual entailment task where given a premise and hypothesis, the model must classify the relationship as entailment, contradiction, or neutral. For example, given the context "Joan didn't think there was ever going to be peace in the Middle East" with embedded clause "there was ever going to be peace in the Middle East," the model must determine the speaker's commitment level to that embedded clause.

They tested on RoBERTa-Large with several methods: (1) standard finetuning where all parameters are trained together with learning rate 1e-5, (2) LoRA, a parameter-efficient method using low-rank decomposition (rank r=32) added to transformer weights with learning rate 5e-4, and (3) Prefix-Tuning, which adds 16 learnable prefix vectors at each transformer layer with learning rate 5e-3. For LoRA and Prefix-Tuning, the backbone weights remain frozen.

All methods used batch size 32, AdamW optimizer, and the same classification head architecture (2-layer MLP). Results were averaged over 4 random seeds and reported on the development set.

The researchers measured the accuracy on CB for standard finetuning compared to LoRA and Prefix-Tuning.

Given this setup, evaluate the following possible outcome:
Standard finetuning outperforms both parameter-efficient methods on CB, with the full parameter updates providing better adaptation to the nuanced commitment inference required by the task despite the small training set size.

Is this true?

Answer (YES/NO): NO